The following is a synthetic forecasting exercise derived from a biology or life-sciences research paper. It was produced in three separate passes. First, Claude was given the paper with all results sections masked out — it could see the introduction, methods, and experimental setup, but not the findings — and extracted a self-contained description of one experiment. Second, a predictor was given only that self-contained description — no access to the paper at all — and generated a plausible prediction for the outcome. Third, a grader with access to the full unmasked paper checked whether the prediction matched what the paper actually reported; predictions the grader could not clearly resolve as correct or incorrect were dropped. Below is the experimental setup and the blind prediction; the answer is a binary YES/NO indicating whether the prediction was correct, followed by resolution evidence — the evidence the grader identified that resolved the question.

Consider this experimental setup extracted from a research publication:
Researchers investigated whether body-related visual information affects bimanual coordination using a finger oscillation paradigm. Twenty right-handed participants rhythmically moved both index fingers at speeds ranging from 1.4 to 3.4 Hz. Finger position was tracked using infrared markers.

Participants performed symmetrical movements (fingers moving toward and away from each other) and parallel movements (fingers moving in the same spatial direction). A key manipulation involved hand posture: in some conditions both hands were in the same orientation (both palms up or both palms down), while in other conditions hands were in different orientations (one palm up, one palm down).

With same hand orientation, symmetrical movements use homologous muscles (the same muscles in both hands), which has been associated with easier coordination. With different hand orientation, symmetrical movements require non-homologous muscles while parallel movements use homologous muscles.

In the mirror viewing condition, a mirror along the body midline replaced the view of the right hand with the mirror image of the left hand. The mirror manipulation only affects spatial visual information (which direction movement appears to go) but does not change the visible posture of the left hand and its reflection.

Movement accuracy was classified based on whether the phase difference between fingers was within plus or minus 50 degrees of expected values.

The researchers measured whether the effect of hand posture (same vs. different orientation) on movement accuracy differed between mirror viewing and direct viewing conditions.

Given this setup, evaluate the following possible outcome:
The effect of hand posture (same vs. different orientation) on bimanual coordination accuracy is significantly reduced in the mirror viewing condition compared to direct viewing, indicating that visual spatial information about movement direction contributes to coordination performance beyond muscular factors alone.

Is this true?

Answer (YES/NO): NO